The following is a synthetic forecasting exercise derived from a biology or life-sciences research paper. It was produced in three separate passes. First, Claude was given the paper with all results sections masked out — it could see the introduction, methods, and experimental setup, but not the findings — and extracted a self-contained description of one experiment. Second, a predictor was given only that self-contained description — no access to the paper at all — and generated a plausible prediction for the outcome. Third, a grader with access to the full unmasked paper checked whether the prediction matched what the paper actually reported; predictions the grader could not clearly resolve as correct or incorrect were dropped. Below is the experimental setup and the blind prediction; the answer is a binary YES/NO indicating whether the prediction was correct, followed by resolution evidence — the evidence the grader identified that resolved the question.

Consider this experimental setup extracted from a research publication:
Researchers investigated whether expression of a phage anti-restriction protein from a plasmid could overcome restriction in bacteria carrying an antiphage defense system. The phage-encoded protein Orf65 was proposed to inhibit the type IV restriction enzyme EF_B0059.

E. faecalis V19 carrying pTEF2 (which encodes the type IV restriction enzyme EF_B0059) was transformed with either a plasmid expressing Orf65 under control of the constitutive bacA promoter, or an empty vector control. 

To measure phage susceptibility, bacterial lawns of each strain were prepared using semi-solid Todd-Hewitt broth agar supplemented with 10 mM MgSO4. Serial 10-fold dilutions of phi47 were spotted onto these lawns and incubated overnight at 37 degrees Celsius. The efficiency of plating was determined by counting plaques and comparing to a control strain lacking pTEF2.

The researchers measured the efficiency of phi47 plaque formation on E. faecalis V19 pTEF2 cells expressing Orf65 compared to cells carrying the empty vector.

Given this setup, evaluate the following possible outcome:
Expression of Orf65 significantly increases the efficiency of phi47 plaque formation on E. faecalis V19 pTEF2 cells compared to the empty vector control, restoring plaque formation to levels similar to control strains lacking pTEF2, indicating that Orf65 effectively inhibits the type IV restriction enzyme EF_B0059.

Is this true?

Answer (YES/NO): NO